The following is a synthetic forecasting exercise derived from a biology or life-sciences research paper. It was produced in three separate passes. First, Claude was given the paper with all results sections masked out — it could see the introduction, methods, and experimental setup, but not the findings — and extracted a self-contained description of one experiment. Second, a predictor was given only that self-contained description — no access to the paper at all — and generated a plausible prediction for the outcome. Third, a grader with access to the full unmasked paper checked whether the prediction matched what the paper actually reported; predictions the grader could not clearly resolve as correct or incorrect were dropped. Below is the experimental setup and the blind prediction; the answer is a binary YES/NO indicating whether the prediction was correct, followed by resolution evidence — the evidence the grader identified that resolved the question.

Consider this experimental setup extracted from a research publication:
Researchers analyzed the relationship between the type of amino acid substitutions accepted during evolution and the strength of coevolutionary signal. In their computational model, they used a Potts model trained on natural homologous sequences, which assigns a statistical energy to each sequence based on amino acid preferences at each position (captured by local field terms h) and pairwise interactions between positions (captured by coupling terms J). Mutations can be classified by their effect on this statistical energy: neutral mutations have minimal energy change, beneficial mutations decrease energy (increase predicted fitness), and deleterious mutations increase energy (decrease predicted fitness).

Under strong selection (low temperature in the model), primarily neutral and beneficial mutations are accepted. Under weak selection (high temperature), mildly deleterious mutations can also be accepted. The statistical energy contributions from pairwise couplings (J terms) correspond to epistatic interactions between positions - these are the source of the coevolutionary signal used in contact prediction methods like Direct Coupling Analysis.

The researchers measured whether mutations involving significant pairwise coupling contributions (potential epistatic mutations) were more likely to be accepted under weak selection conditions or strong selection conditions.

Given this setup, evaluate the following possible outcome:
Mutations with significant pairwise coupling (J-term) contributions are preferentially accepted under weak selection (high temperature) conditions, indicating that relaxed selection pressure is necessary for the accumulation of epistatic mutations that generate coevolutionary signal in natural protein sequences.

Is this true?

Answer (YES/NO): YES